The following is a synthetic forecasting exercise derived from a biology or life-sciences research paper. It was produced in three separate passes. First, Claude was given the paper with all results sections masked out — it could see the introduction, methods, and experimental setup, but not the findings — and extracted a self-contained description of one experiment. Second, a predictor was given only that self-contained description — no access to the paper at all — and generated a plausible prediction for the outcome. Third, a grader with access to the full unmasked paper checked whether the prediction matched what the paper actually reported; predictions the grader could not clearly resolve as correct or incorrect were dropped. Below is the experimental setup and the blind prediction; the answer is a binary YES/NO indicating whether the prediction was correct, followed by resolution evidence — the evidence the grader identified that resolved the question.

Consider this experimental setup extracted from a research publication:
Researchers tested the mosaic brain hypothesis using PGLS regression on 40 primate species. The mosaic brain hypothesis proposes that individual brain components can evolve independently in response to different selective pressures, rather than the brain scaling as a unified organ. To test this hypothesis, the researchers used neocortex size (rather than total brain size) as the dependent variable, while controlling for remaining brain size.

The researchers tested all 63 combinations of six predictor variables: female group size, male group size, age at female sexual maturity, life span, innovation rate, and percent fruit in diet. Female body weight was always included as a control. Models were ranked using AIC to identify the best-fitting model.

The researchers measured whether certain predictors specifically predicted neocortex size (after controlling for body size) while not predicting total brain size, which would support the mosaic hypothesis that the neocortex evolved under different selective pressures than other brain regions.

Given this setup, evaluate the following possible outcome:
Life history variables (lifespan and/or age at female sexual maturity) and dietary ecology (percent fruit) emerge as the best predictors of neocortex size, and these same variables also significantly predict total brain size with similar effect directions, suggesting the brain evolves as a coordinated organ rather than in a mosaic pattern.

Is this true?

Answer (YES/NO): NO